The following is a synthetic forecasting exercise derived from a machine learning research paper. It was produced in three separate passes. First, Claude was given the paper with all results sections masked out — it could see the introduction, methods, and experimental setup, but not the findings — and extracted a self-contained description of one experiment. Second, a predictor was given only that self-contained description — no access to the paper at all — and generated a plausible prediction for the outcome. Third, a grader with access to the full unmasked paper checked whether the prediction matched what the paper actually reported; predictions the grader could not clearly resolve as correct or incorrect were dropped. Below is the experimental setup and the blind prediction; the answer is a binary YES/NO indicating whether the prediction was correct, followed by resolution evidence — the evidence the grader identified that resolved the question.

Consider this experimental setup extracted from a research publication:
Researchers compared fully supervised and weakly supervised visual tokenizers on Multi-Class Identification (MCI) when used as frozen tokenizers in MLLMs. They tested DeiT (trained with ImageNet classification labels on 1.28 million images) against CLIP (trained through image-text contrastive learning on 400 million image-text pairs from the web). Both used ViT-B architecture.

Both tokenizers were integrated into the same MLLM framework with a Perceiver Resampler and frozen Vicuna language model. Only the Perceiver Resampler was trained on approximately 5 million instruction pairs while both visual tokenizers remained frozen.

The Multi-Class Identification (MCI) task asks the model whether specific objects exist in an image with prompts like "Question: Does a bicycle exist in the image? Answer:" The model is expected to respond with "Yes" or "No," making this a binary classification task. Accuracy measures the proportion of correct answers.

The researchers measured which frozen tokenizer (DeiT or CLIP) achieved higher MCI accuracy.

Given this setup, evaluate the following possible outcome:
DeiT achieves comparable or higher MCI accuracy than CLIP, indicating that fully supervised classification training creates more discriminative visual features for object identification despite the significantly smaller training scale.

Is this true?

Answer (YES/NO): NO